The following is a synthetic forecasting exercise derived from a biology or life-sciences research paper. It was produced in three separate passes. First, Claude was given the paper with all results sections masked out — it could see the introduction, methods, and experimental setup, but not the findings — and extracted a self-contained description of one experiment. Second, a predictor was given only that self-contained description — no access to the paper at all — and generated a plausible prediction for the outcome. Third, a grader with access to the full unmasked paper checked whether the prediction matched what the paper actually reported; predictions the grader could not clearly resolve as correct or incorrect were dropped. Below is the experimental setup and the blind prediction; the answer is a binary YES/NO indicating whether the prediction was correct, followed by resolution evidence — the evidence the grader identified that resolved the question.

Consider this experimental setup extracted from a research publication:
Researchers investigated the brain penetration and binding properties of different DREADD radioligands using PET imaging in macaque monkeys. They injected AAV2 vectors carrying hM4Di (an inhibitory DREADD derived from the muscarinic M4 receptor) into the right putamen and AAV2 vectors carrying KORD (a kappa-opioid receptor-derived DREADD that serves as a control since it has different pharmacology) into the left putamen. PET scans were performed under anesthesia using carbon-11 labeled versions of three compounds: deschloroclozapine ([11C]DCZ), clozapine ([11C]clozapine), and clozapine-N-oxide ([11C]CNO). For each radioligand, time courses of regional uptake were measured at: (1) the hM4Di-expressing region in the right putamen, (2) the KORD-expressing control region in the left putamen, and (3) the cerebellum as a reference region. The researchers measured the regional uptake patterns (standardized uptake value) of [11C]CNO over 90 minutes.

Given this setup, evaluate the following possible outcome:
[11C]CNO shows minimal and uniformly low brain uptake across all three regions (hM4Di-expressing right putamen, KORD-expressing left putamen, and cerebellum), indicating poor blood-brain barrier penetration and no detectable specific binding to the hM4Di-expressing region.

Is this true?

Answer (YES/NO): YES